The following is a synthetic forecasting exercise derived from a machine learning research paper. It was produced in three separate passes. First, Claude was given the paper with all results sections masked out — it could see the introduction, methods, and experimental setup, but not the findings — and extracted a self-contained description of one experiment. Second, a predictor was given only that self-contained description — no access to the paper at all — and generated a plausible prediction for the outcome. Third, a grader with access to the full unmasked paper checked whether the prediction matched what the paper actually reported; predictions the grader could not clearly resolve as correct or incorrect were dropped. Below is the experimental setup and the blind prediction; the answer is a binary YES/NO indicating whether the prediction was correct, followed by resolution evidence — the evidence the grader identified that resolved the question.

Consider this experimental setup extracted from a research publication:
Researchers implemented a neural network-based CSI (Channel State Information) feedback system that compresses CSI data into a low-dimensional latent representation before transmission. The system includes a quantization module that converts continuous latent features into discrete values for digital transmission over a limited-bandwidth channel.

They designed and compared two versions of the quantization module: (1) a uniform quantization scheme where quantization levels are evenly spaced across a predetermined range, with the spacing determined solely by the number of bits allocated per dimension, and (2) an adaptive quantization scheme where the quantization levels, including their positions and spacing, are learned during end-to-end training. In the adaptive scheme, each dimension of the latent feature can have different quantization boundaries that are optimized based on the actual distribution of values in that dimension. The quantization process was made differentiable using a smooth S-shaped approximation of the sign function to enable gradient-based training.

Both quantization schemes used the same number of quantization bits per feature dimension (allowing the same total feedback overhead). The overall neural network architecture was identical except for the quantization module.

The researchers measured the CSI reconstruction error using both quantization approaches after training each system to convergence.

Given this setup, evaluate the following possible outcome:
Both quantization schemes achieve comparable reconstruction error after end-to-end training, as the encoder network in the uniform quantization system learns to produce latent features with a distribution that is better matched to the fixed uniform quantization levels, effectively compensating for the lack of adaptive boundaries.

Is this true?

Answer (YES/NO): NO